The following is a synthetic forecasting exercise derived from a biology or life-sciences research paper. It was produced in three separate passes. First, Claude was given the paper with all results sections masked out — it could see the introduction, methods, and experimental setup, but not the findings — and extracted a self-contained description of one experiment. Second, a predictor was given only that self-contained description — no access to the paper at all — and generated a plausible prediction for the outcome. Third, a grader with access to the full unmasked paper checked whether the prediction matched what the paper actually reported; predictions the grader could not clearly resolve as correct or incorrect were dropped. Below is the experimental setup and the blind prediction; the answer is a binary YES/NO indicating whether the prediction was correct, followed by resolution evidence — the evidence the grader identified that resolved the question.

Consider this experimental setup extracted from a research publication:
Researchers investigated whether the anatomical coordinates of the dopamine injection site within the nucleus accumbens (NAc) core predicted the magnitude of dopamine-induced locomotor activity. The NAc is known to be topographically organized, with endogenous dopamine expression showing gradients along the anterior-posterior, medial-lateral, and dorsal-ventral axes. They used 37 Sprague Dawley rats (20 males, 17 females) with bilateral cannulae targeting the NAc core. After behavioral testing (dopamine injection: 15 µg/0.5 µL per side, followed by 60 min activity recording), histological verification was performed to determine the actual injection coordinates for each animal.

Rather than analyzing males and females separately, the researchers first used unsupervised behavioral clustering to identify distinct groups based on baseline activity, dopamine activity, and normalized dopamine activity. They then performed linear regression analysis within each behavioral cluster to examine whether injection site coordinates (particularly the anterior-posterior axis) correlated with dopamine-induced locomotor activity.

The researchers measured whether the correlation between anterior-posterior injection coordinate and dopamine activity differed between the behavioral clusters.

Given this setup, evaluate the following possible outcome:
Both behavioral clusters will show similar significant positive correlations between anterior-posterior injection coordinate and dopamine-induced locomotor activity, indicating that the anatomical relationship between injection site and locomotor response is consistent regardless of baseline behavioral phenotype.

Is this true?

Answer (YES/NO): NO